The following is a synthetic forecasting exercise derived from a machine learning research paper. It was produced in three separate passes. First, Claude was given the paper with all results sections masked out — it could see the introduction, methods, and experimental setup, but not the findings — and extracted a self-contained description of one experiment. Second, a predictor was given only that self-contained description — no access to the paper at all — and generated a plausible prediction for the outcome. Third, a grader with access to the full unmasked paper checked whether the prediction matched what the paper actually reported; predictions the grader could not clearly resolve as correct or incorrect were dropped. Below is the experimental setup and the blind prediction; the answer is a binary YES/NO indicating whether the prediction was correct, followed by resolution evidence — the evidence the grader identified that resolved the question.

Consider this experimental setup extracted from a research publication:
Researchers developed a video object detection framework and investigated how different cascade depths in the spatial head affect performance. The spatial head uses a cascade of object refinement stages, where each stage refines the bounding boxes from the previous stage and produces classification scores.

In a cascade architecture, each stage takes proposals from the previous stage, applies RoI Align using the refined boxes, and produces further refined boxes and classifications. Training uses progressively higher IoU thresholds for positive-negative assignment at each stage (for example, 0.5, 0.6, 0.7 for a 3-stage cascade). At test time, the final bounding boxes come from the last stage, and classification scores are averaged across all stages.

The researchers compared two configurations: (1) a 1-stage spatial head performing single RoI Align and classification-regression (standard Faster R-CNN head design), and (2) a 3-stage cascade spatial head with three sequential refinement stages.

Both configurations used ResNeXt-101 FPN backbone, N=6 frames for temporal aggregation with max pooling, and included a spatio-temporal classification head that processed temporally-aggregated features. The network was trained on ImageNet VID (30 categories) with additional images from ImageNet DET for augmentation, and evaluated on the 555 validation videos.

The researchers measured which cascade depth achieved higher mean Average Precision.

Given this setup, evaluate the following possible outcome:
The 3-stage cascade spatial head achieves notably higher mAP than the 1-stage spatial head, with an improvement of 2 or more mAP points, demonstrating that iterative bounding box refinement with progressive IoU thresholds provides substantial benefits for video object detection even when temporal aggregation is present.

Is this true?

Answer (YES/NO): NO